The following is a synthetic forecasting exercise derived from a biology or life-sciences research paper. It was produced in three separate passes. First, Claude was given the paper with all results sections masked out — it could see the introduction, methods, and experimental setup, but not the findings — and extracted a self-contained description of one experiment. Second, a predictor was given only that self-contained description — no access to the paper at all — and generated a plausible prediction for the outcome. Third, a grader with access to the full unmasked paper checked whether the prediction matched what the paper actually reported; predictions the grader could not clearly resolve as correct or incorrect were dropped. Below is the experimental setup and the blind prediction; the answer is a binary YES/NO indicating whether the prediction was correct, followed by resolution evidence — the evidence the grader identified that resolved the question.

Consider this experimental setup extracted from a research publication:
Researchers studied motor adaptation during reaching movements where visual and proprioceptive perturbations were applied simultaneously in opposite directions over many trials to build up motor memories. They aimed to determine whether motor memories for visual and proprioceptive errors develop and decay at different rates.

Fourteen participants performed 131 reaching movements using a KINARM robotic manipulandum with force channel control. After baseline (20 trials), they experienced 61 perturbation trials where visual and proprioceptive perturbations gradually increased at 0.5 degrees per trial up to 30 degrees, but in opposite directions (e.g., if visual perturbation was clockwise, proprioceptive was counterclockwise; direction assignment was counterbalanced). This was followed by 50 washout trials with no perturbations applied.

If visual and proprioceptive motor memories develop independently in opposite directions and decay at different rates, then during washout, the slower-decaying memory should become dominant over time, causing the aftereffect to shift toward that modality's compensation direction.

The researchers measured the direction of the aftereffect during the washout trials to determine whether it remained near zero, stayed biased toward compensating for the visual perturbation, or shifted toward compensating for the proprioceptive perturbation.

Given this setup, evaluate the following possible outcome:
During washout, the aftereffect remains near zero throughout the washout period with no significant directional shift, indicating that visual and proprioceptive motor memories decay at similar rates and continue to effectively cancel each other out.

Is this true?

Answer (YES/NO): NO